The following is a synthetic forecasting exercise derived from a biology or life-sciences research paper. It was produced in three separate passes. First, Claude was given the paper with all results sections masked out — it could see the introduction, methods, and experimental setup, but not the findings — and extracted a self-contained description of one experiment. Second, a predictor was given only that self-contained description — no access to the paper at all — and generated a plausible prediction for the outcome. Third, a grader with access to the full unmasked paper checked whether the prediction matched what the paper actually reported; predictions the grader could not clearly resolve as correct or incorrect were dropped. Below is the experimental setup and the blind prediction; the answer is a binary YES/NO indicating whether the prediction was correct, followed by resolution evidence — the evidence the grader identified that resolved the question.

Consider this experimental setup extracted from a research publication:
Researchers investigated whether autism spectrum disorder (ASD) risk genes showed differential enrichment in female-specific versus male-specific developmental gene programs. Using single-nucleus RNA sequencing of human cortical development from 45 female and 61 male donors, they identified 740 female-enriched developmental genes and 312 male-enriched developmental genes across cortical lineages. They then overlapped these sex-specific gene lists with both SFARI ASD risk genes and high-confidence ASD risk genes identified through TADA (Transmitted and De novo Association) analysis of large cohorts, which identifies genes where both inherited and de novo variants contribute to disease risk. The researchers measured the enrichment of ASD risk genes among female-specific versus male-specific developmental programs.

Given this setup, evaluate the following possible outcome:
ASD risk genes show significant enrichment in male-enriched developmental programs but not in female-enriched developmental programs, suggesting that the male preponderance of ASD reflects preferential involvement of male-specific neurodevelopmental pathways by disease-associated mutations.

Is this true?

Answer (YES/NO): NO